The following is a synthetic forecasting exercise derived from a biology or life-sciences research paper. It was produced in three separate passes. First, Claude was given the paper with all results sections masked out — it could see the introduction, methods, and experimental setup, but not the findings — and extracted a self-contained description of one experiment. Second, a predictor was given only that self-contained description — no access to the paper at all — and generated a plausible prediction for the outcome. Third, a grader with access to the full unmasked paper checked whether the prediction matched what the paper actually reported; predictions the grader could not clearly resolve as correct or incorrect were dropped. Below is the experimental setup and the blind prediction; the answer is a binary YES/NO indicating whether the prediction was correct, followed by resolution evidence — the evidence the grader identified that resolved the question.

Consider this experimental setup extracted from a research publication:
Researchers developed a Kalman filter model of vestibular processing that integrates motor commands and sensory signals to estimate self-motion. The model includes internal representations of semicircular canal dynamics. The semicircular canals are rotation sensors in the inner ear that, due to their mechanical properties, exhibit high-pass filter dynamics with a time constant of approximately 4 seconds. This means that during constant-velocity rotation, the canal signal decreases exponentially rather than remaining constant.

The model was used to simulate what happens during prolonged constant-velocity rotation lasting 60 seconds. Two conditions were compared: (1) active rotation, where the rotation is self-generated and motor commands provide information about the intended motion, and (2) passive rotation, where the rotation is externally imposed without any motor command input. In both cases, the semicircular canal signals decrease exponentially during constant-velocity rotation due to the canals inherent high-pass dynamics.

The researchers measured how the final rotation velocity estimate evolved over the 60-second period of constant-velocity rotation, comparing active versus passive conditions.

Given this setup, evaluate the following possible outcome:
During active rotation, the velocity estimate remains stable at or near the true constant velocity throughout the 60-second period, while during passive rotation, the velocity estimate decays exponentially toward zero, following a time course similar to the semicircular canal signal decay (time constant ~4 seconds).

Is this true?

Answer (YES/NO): NO